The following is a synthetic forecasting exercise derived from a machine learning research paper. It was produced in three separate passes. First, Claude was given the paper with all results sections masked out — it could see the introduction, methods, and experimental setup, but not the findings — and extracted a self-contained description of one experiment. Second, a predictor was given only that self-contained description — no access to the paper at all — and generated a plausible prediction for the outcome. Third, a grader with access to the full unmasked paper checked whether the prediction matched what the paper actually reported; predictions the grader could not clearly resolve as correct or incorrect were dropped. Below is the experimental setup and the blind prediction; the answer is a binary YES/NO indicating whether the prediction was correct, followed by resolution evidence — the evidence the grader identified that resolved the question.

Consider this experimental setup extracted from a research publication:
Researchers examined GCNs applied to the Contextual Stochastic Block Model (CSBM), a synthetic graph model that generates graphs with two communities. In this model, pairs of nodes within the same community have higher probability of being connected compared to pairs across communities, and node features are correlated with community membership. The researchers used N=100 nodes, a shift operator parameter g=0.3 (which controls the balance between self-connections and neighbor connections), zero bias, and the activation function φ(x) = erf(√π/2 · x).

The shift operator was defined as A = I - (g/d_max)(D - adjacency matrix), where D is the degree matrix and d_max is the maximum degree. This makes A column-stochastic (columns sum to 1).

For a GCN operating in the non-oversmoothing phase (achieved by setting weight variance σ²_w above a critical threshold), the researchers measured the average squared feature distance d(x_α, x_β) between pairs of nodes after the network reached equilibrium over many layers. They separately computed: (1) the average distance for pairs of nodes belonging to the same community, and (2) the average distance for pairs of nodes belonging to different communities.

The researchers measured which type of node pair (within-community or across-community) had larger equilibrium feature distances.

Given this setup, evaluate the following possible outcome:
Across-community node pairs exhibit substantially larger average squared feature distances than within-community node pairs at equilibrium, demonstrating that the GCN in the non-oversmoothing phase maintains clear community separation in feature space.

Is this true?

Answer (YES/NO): YES